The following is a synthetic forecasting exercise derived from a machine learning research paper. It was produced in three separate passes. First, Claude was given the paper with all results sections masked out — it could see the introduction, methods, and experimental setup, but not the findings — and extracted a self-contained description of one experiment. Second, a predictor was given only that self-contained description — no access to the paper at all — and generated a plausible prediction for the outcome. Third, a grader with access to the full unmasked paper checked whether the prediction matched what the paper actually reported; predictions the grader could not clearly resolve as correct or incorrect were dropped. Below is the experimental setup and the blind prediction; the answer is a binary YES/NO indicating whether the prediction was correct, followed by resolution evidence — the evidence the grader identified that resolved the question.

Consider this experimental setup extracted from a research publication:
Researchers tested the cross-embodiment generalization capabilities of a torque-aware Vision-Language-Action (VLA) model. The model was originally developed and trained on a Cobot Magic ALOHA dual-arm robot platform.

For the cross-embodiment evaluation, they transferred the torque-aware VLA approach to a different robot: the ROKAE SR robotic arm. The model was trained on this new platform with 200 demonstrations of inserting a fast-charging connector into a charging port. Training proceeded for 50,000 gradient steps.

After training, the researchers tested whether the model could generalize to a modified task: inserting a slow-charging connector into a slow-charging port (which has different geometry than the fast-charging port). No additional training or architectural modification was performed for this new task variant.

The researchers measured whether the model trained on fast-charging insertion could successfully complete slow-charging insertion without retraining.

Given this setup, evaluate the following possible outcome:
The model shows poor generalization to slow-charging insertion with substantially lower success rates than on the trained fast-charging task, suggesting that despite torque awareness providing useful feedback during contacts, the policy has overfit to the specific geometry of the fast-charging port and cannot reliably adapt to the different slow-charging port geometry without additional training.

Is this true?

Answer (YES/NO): NO